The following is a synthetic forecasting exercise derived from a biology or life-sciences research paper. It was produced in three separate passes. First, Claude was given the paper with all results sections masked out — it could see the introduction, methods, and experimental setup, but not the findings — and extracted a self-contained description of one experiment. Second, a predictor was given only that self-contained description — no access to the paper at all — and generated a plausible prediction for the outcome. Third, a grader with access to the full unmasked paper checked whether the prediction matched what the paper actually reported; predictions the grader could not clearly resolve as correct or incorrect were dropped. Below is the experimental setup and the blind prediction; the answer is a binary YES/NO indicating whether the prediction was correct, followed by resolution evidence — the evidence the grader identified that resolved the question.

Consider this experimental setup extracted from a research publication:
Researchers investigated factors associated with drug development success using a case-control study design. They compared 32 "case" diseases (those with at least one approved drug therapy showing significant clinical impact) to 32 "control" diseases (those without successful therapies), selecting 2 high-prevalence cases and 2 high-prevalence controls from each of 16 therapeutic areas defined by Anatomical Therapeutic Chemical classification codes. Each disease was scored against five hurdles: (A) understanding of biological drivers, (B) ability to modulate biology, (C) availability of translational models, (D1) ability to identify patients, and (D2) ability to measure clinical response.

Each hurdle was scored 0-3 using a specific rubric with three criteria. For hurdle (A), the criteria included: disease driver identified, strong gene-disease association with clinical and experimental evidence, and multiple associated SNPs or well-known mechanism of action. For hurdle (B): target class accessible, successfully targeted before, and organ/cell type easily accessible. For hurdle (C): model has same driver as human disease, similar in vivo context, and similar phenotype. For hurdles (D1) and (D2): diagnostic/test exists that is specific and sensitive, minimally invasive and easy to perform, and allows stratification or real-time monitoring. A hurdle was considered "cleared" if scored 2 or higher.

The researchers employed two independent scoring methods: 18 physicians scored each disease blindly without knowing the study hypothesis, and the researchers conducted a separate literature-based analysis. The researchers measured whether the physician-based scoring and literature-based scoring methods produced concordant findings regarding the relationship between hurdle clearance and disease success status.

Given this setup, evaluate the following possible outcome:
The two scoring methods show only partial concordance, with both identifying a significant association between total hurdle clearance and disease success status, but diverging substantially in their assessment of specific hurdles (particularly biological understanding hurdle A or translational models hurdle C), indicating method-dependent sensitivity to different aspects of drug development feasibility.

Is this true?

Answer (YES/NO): NO